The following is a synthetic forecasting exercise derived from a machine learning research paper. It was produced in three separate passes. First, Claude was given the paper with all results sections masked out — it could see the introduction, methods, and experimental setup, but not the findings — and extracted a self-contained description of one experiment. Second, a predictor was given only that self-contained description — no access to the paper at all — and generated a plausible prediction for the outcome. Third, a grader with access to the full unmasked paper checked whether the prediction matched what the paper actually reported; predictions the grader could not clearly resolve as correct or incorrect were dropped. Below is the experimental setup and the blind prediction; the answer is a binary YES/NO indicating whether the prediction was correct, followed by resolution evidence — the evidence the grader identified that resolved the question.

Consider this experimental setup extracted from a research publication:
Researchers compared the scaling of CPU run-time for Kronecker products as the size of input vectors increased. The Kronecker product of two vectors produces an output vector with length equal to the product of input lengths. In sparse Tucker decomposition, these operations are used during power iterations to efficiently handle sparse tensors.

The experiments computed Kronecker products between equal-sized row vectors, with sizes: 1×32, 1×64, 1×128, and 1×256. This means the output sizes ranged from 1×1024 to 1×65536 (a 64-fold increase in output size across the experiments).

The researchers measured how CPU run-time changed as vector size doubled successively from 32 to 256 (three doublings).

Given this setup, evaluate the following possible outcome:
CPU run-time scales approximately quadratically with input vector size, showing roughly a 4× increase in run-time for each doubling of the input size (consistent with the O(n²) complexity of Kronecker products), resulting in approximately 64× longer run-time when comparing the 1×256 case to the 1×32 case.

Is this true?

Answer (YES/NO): NO